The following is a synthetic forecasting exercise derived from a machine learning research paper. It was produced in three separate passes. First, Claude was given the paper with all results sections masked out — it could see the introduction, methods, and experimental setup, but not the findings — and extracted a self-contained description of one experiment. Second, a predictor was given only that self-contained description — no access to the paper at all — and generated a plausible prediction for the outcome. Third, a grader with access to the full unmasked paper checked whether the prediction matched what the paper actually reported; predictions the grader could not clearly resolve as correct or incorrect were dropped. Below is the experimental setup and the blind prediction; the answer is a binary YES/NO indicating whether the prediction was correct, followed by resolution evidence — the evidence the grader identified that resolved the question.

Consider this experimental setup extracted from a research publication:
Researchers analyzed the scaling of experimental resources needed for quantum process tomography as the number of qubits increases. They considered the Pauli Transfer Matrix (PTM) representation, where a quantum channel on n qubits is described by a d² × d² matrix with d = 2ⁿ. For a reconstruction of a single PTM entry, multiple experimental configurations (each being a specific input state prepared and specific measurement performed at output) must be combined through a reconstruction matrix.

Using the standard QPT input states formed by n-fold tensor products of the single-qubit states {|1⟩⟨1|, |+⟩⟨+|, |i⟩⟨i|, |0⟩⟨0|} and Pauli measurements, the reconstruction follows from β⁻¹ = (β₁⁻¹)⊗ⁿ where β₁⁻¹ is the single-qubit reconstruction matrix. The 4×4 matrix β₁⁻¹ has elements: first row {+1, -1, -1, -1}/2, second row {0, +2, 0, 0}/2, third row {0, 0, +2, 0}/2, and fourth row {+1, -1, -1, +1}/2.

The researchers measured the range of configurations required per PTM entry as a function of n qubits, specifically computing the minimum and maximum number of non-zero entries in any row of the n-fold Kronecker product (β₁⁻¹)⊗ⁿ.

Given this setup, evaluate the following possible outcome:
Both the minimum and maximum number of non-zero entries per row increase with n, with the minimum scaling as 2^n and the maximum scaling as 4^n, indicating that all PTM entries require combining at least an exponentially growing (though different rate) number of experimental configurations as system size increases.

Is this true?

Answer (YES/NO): NO